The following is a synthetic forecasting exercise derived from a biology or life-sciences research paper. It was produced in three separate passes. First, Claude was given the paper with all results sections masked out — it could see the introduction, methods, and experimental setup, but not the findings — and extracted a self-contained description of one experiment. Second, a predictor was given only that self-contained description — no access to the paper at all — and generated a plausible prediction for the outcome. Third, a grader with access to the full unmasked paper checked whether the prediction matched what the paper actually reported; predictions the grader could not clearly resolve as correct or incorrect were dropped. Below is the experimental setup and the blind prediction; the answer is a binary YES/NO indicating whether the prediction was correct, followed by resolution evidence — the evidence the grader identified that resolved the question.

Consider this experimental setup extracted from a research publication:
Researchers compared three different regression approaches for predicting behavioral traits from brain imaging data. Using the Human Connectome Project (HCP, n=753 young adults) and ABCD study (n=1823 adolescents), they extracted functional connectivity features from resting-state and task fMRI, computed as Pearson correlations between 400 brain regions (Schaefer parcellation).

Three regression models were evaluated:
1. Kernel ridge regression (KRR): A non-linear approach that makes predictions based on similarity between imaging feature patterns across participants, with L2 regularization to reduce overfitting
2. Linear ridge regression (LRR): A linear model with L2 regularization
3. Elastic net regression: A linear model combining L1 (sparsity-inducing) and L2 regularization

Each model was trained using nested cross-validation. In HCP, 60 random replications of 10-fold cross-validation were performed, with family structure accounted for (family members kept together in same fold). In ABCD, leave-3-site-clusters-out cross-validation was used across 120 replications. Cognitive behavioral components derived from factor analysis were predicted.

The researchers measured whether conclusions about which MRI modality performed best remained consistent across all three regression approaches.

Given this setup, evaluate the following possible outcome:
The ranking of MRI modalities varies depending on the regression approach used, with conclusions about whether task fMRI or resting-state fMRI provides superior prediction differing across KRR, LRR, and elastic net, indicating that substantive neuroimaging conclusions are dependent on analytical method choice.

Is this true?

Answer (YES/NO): NO